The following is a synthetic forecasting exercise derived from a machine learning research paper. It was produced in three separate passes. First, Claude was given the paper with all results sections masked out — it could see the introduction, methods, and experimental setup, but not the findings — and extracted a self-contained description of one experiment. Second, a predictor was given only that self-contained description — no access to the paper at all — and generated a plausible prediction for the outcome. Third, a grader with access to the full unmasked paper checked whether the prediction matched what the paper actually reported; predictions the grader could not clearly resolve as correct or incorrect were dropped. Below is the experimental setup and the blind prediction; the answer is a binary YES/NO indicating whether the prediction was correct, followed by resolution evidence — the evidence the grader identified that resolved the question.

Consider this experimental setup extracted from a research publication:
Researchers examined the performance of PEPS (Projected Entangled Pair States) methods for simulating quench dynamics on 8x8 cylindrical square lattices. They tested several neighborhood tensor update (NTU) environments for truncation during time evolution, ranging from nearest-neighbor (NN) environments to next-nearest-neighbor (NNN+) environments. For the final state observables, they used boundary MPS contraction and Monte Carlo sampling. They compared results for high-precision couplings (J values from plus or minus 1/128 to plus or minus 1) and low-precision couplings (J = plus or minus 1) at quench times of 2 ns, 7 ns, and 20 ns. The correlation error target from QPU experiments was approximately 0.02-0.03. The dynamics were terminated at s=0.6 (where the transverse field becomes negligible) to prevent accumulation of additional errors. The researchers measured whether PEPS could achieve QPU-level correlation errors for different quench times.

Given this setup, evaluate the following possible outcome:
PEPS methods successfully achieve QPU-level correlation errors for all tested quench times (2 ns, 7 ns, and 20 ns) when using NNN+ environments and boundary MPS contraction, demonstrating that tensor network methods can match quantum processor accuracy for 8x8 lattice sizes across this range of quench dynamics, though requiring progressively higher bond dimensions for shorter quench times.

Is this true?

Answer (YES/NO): NO